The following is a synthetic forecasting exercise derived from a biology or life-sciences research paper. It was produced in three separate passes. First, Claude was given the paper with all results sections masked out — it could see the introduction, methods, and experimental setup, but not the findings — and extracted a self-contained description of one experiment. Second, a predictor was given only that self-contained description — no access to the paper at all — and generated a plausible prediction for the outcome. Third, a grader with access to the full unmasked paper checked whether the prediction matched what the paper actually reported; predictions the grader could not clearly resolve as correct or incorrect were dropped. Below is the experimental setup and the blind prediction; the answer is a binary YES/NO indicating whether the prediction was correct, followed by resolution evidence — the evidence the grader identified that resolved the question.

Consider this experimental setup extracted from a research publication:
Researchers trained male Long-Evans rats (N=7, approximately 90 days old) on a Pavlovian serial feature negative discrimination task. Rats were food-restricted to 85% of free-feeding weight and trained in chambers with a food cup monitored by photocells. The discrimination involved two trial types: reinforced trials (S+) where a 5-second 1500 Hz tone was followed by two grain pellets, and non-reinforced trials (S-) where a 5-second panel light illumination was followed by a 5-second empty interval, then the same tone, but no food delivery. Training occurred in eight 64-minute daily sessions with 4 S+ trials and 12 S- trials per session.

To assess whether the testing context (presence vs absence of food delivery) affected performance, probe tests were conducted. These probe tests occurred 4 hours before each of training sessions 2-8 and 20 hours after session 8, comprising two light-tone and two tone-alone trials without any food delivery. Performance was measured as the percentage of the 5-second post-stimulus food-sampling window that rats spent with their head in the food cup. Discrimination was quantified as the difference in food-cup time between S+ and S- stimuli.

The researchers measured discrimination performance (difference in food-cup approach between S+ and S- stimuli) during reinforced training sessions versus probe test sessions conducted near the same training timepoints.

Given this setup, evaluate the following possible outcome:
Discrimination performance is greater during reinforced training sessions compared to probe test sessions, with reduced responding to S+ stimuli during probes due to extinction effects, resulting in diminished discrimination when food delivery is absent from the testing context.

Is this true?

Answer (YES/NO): NO